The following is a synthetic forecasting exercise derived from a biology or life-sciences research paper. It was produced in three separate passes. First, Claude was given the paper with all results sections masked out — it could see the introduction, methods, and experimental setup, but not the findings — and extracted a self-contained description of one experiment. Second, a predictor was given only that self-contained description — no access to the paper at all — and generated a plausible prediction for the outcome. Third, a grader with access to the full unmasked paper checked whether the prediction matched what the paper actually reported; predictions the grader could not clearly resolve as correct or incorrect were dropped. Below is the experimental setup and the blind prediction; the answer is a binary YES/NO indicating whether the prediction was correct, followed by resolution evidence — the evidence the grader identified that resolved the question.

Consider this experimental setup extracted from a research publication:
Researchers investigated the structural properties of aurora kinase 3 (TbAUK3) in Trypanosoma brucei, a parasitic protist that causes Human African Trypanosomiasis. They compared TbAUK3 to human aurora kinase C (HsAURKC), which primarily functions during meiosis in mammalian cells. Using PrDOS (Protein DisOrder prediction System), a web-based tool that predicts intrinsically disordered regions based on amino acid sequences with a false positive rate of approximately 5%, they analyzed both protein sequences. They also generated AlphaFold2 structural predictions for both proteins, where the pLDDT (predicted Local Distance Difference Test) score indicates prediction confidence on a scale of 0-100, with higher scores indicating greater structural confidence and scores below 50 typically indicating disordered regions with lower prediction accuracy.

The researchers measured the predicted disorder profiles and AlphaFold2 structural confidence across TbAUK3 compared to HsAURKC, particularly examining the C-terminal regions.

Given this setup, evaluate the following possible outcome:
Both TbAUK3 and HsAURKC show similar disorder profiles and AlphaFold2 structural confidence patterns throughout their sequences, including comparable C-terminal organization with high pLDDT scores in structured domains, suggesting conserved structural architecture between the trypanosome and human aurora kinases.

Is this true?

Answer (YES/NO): NO